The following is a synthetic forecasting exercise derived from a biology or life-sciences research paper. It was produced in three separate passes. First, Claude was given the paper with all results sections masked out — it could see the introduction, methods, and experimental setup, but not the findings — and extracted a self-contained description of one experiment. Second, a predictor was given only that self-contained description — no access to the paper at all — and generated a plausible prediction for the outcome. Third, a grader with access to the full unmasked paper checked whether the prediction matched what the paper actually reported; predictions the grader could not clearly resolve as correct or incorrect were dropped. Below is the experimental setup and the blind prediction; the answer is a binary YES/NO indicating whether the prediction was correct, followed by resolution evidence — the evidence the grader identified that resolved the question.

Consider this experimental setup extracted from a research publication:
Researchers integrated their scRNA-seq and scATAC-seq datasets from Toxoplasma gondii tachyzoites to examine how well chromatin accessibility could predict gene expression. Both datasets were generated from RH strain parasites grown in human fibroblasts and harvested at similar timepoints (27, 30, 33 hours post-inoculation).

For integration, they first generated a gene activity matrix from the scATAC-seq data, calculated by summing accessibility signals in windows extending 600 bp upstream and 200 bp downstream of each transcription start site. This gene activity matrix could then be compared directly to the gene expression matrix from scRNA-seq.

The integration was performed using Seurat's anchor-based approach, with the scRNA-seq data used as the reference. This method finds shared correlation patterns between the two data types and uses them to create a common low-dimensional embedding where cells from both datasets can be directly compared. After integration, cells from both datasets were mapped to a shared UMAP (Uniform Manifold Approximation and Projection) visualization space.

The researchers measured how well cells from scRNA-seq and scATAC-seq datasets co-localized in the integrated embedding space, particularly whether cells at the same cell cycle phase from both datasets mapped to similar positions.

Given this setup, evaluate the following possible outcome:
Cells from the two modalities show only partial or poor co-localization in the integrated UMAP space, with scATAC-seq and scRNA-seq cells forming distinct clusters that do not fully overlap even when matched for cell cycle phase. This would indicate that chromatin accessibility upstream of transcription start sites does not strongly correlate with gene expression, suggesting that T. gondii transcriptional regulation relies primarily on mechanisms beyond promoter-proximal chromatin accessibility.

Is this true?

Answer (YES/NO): NO